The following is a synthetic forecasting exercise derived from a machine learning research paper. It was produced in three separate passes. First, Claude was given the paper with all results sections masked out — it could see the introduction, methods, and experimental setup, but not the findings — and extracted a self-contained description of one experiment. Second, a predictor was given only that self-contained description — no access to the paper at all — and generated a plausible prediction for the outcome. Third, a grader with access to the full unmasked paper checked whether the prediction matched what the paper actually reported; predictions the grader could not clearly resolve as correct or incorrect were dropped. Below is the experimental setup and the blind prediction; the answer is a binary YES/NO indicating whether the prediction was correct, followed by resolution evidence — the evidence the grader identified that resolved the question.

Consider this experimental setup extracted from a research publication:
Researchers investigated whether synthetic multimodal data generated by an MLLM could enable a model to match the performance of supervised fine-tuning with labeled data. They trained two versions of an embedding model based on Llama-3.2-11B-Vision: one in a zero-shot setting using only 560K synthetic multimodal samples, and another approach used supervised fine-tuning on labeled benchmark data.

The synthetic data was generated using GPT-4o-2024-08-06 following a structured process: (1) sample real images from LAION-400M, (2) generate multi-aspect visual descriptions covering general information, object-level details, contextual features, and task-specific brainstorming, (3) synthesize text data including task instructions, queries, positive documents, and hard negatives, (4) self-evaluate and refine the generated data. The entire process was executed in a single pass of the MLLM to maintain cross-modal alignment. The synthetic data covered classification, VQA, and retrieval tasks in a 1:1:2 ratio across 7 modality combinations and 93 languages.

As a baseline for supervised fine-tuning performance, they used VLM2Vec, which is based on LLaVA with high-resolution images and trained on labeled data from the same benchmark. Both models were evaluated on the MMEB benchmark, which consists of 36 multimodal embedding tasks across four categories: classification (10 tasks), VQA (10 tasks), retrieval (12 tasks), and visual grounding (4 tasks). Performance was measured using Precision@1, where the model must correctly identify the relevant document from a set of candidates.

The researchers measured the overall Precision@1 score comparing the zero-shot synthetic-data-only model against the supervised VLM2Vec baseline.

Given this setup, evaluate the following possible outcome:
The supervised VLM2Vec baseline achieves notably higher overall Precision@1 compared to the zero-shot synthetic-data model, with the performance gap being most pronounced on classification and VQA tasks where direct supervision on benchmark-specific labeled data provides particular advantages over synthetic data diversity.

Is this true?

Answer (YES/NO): NO